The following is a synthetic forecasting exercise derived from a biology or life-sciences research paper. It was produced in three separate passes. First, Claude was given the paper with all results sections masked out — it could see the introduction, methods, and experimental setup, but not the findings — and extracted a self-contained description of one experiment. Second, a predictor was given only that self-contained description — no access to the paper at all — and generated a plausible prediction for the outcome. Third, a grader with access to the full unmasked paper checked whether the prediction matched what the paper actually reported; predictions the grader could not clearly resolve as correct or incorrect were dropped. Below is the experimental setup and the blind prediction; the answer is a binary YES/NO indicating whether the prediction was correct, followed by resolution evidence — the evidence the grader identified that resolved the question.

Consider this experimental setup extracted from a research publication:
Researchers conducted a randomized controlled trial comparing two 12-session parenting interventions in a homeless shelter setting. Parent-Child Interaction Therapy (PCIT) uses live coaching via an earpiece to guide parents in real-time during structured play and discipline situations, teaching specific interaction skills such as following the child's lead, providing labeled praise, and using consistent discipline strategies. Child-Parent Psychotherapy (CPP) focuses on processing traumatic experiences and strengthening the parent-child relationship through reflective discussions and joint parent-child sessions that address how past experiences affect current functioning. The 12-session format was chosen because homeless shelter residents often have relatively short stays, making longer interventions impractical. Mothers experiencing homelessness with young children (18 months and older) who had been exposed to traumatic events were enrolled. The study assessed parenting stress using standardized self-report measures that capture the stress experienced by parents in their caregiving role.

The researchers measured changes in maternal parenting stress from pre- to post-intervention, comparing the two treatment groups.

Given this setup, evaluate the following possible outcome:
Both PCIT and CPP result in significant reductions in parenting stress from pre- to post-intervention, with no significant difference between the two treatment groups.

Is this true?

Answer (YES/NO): NO